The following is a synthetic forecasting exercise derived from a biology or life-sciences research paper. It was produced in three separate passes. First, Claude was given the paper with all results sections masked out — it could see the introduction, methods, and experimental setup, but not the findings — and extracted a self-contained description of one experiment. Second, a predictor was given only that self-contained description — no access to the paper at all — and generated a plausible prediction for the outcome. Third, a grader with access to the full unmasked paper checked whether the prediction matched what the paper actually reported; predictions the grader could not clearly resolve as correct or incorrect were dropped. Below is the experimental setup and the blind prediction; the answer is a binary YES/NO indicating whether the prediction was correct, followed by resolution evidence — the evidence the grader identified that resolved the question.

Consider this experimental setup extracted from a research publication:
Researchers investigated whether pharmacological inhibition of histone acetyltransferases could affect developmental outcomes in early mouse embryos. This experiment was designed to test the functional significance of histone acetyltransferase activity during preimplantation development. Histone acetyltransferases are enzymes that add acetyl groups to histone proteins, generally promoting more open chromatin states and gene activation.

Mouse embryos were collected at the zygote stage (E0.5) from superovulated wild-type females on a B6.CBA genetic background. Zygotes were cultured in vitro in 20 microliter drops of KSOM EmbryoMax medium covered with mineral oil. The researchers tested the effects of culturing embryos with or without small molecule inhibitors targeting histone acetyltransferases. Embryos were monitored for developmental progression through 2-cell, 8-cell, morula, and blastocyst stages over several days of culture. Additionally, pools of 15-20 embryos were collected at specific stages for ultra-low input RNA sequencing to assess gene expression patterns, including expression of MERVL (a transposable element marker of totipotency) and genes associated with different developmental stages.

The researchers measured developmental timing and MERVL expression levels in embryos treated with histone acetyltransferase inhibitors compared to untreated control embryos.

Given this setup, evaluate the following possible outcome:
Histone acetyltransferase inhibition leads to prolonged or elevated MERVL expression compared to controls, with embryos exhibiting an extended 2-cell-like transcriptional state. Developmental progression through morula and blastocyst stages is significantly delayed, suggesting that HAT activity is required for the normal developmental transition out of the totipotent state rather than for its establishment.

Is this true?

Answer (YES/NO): NO